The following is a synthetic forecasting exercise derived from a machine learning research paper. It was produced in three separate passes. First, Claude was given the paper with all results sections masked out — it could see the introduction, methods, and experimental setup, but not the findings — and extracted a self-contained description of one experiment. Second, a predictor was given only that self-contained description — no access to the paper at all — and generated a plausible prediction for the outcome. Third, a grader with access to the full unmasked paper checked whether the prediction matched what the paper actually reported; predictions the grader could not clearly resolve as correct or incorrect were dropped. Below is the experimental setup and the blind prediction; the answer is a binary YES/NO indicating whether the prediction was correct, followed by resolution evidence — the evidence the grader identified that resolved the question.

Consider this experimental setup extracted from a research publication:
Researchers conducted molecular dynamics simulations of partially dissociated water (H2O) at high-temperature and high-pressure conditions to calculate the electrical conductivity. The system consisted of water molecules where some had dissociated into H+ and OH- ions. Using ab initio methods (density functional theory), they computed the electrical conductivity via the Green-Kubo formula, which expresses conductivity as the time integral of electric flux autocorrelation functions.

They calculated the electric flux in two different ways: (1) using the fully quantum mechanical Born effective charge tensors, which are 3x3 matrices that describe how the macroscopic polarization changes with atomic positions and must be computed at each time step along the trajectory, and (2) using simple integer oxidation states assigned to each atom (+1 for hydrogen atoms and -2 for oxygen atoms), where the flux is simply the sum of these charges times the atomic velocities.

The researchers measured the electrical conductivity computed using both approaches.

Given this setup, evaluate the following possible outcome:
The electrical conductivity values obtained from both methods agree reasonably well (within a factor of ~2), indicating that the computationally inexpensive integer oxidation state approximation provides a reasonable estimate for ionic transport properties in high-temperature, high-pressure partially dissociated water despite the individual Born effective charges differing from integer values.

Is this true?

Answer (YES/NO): YES